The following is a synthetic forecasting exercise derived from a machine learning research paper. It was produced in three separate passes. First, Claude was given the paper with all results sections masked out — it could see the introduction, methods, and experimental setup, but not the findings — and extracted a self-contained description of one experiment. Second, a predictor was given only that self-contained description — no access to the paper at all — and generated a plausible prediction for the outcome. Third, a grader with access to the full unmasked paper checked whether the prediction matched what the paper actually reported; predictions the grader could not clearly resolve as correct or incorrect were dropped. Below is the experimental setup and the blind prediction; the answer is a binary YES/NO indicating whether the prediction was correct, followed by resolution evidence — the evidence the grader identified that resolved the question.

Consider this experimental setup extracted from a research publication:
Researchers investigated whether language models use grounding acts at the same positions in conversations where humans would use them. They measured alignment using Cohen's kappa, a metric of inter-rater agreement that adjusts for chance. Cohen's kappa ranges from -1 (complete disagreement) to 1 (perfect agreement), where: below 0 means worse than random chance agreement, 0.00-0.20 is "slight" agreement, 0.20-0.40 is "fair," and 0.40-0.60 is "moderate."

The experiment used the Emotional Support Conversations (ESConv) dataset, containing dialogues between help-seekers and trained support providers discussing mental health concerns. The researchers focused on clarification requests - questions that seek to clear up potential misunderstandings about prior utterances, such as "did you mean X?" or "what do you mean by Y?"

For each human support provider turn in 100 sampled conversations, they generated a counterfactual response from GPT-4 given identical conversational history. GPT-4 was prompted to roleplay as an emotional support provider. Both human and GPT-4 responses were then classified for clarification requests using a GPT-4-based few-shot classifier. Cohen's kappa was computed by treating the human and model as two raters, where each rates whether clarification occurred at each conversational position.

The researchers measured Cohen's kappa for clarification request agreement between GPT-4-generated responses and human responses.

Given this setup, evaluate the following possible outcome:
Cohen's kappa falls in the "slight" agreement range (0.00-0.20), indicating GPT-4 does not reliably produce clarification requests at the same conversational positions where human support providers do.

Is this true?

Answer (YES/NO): NO